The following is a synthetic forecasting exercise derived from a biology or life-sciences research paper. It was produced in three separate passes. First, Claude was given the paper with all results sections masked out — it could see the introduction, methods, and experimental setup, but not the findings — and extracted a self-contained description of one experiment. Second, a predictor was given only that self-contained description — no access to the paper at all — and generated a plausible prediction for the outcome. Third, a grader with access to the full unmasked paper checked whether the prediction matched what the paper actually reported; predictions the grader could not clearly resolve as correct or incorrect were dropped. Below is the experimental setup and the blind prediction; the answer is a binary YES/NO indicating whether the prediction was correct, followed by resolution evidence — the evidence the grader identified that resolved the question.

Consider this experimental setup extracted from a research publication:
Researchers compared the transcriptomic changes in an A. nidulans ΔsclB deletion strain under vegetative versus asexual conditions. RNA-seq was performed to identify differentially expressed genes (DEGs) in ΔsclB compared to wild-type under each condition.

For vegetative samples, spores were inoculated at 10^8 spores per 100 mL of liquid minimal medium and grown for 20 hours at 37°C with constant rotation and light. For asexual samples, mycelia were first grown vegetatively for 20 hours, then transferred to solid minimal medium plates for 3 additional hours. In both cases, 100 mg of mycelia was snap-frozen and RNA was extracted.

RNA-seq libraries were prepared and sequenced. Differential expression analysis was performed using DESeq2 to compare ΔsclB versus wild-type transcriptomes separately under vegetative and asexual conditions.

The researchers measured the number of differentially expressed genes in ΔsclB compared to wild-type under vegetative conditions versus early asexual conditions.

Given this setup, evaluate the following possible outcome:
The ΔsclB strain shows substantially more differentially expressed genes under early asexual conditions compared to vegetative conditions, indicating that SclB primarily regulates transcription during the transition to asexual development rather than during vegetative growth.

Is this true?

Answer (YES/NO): NO